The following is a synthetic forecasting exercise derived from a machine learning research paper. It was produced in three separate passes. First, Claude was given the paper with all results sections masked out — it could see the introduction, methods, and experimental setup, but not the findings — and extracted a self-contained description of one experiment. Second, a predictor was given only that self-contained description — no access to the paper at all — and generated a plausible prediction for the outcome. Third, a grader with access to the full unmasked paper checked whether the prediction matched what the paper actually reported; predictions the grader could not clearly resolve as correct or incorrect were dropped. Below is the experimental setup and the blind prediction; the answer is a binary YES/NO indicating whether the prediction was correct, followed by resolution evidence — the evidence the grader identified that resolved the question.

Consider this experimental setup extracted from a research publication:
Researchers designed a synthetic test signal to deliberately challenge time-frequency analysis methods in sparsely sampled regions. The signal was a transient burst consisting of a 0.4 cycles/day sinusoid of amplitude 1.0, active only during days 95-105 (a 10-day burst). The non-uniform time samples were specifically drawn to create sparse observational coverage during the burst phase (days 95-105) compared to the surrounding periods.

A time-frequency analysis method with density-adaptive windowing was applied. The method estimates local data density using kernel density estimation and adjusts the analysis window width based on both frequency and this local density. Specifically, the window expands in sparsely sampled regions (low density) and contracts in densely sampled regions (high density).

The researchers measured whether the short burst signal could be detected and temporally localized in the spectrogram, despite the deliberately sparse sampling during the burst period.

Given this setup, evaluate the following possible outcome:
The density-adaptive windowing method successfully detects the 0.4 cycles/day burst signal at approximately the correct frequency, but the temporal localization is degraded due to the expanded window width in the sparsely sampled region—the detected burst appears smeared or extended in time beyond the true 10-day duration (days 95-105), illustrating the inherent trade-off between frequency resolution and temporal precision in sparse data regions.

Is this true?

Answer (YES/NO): NO